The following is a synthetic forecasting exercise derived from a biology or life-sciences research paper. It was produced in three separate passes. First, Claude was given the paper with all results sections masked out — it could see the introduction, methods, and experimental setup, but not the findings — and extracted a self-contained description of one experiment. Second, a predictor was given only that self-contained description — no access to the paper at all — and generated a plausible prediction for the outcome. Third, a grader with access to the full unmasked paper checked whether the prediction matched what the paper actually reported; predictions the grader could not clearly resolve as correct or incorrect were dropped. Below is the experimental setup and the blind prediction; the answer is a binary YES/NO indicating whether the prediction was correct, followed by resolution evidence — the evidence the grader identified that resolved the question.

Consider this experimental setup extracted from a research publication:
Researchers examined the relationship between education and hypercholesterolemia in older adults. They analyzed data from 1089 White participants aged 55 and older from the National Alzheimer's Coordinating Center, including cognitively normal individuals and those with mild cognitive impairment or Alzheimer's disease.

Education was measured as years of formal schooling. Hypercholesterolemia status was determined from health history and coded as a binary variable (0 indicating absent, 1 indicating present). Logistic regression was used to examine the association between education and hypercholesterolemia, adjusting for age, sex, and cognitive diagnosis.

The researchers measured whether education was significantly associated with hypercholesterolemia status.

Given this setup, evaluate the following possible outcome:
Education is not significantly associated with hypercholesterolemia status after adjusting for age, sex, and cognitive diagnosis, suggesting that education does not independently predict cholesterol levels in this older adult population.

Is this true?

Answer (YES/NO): NO